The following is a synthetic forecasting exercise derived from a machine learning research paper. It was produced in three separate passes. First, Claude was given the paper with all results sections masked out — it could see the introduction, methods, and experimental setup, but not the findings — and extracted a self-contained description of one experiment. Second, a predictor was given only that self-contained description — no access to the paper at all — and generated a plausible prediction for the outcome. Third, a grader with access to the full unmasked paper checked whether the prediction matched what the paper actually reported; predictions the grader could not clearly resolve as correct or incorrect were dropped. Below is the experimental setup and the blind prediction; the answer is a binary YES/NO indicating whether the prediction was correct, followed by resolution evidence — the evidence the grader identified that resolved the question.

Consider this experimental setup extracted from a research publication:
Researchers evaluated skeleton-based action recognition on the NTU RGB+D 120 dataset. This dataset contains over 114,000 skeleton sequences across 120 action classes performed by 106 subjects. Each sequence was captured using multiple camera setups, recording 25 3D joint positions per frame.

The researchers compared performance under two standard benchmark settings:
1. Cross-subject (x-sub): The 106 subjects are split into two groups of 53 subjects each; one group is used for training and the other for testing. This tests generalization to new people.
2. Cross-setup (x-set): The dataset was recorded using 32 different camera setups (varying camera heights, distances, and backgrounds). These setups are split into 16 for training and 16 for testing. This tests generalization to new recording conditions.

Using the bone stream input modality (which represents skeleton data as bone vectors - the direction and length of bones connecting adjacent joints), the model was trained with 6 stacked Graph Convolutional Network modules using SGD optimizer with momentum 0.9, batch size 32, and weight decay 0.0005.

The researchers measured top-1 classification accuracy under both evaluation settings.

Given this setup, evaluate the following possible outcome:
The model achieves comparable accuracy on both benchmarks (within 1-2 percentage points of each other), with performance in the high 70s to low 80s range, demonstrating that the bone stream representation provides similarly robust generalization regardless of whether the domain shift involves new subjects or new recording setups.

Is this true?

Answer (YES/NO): NO